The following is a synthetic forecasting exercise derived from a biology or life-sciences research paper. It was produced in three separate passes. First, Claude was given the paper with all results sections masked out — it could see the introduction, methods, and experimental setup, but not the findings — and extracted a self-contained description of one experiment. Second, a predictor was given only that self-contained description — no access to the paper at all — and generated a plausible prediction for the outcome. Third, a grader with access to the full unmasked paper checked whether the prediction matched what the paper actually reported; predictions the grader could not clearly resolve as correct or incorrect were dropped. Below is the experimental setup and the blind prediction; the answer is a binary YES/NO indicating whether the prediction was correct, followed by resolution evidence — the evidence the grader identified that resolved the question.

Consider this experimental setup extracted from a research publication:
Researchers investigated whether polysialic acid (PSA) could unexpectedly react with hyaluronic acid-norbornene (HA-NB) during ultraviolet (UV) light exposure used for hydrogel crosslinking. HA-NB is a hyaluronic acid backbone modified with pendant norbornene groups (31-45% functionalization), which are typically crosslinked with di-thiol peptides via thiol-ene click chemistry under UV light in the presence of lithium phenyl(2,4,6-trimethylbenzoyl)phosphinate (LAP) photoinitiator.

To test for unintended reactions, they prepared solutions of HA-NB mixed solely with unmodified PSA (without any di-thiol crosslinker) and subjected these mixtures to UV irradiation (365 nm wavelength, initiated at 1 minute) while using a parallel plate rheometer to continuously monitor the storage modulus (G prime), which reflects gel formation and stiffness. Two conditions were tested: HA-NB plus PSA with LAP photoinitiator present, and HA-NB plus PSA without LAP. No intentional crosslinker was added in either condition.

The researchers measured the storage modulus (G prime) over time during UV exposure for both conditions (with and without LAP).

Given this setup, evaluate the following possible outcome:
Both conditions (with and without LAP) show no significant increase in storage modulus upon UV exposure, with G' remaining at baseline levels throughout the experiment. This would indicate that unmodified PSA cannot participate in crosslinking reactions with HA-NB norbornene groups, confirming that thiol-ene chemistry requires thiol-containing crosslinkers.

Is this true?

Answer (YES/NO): NO